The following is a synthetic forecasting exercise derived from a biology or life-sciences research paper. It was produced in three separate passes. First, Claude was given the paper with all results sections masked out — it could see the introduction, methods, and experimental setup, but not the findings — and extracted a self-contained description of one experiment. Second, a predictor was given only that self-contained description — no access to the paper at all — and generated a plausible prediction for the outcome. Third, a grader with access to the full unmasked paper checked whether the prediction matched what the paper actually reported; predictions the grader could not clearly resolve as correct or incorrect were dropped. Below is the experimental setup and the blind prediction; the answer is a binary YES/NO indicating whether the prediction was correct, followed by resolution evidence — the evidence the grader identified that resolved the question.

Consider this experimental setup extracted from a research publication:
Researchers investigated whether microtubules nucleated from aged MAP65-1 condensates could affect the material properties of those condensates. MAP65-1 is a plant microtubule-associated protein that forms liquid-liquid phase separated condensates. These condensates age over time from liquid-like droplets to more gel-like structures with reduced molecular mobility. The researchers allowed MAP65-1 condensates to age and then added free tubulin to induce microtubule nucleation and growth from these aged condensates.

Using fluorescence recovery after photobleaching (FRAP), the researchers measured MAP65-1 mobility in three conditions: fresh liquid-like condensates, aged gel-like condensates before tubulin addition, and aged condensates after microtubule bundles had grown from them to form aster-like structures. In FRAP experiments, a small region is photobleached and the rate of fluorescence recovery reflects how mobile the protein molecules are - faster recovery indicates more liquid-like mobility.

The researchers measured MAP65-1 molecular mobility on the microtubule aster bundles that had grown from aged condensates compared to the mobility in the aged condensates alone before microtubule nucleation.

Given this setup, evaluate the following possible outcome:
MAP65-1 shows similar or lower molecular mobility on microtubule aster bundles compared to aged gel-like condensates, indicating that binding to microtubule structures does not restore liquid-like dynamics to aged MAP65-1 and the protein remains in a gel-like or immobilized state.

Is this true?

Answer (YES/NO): NO